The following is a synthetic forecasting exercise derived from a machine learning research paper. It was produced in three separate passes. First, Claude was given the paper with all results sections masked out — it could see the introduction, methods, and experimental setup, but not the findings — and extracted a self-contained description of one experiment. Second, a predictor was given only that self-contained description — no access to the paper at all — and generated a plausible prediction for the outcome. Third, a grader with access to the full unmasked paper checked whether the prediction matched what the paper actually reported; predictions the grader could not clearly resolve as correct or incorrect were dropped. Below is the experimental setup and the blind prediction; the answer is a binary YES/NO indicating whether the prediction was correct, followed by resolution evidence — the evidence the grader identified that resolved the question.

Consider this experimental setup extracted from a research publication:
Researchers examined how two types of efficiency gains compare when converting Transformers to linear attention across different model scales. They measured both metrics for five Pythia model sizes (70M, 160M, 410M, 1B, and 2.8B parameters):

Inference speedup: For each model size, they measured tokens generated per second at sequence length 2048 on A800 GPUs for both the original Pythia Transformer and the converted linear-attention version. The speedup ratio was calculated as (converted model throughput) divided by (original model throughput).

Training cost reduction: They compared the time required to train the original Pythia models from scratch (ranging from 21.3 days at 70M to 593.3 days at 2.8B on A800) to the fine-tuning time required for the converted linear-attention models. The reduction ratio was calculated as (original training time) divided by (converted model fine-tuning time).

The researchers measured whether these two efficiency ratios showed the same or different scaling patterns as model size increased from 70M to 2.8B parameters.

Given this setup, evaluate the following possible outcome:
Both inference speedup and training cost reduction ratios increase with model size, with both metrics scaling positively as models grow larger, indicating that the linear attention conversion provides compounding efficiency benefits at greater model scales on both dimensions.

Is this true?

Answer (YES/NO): NO